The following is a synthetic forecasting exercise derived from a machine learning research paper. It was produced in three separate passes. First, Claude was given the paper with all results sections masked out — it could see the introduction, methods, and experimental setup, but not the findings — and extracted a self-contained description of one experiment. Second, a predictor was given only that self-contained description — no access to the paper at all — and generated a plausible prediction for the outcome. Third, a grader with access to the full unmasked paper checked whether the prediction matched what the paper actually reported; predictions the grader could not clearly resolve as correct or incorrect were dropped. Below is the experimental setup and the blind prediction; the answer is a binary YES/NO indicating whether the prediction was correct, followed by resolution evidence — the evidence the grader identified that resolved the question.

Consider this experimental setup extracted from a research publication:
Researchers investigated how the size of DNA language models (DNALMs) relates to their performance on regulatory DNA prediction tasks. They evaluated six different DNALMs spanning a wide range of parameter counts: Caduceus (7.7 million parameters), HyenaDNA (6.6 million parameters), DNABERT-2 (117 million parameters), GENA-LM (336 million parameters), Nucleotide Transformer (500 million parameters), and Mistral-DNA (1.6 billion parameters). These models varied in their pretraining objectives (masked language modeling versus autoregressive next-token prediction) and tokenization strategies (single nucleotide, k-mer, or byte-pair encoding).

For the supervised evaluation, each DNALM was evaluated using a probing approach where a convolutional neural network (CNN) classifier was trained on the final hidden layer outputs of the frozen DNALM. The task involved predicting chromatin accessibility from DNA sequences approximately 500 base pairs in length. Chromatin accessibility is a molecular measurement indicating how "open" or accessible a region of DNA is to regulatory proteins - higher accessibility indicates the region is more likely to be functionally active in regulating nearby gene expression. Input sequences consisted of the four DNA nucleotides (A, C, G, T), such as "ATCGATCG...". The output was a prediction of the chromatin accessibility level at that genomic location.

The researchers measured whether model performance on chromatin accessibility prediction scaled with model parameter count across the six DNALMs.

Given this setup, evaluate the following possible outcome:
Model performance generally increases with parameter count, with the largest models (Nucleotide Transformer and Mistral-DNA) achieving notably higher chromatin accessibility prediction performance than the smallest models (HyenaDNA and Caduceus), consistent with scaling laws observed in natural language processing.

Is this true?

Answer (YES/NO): NO